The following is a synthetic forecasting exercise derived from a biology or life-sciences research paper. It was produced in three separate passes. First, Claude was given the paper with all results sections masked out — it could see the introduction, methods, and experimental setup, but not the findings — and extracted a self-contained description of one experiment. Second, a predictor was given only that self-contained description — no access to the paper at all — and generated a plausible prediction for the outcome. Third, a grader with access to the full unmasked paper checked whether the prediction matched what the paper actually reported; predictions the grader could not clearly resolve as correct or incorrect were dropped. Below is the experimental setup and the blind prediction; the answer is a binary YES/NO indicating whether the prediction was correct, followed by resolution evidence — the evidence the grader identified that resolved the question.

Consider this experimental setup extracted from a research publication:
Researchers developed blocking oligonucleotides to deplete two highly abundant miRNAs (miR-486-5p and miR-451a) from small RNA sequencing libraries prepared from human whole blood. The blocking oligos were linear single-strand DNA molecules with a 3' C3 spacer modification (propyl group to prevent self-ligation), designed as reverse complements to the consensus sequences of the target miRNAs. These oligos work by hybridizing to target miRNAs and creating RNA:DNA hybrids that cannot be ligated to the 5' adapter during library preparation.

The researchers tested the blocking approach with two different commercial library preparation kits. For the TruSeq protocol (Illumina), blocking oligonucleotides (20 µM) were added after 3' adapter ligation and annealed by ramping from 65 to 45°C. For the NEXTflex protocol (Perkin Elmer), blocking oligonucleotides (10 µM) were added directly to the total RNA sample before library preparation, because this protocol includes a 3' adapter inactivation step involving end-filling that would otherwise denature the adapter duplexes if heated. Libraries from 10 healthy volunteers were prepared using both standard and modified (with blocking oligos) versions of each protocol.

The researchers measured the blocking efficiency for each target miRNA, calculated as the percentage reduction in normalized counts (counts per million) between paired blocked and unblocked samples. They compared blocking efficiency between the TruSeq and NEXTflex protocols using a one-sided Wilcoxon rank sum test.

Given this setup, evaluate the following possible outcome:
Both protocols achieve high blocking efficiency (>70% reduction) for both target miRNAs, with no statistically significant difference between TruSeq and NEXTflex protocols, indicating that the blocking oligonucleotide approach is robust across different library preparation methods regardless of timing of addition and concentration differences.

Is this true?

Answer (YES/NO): NO